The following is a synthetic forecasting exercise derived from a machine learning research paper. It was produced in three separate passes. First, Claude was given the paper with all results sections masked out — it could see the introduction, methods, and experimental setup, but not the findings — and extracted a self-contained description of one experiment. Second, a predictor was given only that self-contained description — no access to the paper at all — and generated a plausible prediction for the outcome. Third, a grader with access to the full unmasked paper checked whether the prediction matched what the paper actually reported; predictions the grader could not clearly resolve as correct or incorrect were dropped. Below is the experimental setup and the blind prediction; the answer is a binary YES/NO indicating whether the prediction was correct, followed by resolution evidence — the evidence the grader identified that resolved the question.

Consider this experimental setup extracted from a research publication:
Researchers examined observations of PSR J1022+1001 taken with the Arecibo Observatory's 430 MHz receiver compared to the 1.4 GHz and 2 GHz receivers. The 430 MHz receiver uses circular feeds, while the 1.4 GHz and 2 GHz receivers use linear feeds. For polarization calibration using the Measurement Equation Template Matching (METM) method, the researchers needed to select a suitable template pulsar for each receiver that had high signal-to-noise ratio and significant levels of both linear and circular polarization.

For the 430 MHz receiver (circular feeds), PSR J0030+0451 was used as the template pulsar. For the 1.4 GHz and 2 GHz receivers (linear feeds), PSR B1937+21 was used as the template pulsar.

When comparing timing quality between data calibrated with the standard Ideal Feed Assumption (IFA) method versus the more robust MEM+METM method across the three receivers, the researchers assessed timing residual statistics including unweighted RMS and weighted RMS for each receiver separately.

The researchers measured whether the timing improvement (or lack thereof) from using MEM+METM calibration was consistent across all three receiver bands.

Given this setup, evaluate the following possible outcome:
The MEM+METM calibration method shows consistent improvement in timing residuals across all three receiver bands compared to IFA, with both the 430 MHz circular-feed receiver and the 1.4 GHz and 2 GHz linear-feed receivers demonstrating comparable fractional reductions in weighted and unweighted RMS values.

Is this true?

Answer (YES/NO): NO